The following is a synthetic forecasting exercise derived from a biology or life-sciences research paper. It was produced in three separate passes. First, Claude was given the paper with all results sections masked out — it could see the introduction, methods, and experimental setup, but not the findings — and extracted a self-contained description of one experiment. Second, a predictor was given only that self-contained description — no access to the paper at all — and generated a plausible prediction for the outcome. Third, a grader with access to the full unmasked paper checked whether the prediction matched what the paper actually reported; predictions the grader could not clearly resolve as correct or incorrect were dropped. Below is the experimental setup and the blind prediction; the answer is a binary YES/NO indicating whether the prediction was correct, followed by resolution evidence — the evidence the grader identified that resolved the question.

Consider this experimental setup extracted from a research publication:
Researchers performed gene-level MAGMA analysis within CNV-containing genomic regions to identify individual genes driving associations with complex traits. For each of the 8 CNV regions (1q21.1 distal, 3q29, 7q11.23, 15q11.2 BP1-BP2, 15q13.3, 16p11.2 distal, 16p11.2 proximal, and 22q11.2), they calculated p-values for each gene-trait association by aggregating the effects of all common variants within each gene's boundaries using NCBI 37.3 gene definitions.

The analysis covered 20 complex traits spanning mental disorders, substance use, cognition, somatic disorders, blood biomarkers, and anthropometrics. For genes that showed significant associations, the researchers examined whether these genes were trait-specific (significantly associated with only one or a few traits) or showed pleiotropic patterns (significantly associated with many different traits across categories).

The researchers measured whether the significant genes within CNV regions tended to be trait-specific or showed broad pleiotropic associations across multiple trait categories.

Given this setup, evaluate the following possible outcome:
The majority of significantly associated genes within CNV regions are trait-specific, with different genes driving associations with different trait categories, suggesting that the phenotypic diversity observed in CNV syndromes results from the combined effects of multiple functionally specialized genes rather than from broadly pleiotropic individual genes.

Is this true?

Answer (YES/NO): NO